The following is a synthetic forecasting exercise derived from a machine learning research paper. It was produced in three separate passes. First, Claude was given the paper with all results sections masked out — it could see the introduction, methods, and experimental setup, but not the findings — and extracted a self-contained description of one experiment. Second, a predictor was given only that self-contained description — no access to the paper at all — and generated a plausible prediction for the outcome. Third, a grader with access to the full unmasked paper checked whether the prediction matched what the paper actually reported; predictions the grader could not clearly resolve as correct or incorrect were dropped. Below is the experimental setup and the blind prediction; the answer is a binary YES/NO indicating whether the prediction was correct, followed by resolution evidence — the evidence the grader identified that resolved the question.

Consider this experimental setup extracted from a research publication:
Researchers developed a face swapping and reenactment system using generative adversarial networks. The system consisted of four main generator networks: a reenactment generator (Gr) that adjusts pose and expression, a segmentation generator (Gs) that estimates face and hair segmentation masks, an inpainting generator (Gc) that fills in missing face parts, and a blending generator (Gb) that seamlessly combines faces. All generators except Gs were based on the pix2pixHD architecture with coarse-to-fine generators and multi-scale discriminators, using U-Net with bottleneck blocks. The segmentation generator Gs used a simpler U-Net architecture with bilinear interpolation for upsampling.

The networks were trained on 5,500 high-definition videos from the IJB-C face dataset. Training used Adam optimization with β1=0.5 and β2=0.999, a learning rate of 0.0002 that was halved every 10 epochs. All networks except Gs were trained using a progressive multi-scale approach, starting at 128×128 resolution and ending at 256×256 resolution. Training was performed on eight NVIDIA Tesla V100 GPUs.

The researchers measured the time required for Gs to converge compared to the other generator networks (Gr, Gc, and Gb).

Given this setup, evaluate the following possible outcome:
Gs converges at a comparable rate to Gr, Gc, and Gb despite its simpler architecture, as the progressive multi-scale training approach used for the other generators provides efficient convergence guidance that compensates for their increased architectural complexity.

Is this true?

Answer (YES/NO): NO